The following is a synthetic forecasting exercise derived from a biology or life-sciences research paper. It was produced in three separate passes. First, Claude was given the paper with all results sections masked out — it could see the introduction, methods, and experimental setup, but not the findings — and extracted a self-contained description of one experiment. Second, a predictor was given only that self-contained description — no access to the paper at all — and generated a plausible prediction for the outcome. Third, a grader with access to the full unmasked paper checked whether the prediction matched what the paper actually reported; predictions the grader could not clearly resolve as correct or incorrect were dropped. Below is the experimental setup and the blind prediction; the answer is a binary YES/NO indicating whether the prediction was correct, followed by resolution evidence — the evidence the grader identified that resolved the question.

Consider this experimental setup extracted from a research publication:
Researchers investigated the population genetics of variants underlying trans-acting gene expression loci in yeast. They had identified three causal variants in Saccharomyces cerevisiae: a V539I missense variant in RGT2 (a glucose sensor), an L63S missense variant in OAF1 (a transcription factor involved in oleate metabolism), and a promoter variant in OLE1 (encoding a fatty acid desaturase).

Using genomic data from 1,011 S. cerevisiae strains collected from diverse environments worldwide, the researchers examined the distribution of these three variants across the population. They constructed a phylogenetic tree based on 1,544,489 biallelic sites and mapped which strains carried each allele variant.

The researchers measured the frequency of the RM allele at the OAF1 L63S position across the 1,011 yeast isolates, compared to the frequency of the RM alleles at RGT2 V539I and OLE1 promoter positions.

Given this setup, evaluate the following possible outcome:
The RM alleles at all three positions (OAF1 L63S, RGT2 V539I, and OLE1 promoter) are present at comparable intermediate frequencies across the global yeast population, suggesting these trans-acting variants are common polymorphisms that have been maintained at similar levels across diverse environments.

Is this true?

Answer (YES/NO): NO